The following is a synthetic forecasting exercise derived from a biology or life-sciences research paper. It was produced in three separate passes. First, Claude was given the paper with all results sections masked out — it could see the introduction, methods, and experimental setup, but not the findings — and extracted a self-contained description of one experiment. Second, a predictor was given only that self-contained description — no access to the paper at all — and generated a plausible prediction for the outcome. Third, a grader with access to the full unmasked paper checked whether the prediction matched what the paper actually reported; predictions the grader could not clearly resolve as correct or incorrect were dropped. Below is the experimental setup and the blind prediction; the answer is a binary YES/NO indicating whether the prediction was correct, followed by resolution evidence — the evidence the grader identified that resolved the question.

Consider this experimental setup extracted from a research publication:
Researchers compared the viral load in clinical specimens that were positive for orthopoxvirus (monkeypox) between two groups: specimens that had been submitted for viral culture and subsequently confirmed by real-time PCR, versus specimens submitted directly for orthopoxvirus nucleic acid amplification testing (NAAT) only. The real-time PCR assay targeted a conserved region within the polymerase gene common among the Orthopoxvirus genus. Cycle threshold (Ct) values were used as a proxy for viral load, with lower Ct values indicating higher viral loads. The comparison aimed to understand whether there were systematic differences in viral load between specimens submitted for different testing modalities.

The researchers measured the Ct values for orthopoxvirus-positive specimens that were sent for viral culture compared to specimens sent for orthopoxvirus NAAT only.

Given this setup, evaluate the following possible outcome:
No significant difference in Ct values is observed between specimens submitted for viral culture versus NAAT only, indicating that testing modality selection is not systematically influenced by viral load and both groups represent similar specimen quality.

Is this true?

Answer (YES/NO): NO